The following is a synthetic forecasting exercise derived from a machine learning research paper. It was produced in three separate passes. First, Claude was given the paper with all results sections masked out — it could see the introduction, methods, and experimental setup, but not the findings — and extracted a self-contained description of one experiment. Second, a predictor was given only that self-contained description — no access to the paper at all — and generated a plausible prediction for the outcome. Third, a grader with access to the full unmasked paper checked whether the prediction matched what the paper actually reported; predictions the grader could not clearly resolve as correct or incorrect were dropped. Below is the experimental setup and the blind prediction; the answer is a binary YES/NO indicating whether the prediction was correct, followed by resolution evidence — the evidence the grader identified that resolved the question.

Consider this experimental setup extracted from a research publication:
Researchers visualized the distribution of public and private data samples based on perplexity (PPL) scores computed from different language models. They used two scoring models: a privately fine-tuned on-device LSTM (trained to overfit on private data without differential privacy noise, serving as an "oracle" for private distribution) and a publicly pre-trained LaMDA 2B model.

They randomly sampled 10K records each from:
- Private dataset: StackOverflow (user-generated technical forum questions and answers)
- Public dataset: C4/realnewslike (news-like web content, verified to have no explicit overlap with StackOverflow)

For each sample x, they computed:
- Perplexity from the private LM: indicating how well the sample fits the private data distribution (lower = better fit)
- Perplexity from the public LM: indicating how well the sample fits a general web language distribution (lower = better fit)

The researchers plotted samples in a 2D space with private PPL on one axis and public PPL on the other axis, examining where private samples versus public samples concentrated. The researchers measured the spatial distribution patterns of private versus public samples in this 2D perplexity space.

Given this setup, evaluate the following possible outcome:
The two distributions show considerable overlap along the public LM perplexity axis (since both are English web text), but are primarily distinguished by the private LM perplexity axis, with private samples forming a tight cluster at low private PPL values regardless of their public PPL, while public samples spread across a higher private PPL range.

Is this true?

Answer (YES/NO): NO